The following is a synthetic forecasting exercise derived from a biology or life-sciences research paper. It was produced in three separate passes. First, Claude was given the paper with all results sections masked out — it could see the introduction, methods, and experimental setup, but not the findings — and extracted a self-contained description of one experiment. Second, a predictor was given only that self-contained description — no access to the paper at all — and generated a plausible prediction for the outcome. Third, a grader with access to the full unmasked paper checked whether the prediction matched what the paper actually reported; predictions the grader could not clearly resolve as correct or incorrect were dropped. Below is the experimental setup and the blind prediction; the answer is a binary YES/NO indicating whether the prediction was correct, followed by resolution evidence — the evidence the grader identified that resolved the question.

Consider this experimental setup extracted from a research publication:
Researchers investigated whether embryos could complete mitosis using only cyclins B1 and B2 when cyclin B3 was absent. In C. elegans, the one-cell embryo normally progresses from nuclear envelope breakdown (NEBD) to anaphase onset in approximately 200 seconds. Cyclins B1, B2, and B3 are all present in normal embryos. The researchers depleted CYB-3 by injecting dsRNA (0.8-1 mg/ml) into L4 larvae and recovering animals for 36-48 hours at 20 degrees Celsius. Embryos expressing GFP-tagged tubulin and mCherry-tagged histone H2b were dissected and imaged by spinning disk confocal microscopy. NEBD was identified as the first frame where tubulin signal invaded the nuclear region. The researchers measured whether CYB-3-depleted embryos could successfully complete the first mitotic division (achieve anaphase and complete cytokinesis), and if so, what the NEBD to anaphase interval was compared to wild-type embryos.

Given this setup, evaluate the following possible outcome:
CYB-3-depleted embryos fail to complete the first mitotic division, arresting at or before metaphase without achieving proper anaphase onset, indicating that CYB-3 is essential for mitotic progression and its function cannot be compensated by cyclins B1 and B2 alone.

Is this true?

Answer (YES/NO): NO